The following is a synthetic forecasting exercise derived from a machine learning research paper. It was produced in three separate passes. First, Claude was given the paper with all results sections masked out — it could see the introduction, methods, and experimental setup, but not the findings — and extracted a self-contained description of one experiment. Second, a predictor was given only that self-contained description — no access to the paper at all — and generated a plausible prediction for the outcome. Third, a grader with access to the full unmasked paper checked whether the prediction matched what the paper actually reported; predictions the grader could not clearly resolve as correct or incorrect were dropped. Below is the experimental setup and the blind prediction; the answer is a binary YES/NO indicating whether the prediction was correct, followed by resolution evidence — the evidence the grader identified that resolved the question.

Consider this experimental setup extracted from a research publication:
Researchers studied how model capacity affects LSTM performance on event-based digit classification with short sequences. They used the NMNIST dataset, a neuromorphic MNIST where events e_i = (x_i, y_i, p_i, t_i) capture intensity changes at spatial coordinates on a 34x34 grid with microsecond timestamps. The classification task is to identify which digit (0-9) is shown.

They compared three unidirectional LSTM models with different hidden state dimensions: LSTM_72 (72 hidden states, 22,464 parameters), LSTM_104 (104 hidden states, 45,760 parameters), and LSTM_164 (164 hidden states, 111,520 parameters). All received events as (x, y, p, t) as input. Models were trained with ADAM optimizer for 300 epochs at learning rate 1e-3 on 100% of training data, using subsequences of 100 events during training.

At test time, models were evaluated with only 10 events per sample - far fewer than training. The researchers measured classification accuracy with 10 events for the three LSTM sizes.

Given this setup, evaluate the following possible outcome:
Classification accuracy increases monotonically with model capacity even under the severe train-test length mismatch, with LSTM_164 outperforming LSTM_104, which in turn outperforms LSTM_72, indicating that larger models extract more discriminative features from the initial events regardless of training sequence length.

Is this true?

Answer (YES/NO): YES